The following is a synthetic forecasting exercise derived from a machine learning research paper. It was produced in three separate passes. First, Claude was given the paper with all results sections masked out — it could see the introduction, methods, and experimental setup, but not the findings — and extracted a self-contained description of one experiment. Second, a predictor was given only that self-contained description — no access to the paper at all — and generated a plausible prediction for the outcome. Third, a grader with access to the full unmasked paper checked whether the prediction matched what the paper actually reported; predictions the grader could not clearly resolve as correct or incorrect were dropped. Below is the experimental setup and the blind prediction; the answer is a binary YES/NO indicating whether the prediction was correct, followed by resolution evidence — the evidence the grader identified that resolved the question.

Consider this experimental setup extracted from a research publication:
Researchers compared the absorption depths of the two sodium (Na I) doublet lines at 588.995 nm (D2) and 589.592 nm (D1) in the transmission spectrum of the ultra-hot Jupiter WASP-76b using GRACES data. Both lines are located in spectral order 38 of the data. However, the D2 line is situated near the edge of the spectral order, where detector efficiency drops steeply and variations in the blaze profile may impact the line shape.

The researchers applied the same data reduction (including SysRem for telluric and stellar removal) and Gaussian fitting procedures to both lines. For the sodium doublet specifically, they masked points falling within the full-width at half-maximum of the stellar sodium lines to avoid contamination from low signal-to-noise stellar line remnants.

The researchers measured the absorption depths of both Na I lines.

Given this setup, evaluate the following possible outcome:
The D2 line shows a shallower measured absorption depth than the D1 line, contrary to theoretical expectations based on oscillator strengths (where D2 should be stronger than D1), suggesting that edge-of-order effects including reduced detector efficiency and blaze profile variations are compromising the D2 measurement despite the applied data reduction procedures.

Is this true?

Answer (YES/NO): YES